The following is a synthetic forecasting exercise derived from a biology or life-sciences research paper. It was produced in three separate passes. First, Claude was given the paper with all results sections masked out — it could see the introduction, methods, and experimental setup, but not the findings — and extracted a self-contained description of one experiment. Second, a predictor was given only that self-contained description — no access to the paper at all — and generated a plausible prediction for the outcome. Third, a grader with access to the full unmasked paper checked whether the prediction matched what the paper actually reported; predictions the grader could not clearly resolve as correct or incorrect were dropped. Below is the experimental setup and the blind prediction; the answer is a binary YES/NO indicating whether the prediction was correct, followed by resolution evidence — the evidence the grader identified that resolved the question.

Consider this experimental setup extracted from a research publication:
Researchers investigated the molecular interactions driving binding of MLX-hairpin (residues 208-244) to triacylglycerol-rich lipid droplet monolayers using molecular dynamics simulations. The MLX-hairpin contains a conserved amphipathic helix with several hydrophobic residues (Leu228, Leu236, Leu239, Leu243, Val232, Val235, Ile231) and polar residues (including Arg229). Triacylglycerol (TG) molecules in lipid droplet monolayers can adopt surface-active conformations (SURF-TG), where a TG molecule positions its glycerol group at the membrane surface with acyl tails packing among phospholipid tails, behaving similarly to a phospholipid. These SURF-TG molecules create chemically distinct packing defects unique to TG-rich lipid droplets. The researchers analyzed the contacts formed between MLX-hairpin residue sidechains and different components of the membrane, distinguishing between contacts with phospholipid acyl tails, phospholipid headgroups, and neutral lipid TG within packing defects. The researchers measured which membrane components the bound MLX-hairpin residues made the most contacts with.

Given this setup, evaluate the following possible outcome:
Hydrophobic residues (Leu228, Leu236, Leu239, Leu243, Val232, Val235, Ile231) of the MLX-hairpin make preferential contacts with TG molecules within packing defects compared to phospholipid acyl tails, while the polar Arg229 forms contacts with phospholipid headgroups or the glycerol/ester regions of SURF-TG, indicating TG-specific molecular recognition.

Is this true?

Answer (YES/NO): NO